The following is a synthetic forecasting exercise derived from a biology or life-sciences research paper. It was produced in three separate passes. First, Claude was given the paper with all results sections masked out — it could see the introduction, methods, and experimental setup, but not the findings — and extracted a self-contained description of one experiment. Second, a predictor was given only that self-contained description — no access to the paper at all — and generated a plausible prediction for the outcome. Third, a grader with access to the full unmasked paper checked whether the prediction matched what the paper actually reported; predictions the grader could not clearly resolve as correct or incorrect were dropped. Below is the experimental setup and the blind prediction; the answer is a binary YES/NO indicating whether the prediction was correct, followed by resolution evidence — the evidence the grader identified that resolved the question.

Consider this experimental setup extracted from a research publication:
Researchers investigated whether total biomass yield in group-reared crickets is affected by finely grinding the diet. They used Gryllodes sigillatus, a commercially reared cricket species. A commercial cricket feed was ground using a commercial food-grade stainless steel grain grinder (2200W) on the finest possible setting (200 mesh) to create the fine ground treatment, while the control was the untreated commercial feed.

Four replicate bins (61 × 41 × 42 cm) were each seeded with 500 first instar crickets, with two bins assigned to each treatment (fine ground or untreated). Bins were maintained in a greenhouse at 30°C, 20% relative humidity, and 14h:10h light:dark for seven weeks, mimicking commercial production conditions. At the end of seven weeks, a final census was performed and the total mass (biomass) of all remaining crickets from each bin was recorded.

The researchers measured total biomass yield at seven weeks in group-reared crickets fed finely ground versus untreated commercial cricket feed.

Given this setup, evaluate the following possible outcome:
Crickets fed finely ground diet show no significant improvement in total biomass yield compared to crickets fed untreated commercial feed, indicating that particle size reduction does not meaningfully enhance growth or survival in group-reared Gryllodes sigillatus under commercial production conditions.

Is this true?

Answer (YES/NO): YES